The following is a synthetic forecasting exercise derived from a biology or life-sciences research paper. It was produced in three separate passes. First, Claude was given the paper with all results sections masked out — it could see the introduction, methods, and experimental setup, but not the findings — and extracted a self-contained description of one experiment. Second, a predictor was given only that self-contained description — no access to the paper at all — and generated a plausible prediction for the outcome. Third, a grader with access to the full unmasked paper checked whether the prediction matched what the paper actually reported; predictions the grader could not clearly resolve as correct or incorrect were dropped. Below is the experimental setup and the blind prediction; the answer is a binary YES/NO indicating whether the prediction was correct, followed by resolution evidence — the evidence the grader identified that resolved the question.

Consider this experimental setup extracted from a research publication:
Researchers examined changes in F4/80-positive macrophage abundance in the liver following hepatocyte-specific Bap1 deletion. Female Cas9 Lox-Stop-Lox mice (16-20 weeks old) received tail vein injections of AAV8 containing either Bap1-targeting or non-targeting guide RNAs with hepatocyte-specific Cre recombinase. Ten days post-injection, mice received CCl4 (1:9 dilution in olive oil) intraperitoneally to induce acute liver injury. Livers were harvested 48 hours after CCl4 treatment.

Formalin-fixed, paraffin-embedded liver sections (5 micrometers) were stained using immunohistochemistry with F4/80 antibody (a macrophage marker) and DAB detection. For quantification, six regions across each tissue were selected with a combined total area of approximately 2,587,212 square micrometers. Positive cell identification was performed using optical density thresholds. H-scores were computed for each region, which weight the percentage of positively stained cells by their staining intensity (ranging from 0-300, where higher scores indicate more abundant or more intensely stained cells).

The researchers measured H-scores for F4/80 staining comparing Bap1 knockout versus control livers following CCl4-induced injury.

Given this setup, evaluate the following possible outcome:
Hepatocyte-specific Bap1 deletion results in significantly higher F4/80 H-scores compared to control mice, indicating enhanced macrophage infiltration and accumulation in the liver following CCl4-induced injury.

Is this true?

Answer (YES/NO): NO